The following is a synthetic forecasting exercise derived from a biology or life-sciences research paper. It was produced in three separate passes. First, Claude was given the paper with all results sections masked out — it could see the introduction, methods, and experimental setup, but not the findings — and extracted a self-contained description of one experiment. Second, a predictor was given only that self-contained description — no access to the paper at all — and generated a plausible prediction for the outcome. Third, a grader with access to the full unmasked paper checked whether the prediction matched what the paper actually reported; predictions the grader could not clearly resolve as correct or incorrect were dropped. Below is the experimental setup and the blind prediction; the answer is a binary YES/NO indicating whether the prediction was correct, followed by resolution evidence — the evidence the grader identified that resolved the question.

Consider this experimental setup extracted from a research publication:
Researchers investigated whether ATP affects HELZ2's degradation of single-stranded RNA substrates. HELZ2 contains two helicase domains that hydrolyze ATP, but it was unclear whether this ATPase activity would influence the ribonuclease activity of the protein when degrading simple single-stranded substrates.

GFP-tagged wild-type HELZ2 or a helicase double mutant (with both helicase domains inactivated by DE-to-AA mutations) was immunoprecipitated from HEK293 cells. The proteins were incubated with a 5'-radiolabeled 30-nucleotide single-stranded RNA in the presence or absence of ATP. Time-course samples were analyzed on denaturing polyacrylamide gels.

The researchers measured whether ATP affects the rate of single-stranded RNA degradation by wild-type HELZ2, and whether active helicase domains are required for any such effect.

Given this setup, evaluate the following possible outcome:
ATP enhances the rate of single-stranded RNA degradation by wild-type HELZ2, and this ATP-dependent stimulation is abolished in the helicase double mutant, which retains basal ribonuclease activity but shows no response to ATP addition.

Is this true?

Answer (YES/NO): YES